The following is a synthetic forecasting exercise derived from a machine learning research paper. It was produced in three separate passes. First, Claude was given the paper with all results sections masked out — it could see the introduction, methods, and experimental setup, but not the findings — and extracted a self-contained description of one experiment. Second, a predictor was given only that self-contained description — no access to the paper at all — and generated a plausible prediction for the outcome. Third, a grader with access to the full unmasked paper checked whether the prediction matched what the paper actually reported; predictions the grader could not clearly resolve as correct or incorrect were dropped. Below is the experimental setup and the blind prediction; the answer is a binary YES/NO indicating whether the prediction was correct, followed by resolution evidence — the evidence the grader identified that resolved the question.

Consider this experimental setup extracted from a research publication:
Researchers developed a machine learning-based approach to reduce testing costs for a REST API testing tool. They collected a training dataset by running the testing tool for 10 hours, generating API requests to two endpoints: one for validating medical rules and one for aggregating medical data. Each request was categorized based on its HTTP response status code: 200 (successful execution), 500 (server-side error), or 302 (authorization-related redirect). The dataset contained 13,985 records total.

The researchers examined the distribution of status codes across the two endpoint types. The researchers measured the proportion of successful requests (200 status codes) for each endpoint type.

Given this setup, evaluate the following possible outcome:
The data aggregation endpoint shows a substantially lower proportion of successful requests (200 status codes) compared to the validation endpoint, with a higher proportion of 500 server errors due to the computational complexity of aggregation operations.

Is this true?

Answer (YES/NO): YES